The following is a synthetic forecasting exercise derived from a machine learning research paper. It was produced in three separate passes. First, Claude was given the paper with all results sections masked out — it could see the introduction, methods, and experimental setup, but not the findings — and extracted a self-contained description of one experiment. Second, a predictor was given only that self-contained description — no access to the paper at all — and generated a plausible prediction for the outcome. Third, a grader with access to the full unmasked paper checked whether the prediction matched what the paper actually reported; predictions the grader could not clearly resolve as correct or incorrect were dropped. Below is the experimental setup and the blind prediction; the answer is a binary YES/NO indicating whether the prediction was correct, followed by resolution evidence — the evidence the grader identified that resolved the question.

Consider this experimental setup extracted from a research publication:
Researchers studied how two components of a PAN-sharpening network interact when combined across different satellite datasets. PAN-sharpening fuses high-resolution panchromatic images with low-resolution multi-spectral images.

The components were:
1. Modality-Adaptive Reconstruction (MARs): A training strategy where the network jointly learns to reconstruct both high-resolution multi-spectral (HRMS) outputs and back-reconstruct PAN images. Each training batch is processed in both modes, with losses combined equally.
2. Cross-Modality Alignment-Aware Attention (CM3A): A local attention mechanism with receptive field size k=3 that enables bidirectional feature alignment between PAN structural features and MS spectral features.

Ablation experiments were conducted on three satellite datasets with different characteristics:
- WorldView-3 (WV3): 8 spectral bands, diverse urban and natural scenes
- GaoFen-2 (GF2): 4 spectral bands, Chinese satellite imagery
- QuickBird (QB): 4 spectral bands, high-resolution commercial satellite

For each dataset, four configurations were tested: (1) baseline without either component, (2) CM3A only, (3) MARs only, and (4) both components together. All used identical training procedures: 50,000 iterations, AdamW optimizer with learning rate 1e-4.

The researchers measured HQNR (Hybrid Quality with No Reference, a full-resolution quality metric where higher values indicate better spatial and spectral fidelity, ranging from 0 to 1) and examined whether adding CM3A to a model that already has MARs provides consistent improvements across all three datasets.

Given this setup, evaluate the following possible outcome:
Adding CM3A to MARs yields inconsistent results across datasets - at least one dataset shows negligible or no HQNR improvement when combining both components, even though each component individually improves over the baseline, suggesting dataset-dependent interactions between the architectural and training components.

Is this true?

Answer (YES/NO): NO